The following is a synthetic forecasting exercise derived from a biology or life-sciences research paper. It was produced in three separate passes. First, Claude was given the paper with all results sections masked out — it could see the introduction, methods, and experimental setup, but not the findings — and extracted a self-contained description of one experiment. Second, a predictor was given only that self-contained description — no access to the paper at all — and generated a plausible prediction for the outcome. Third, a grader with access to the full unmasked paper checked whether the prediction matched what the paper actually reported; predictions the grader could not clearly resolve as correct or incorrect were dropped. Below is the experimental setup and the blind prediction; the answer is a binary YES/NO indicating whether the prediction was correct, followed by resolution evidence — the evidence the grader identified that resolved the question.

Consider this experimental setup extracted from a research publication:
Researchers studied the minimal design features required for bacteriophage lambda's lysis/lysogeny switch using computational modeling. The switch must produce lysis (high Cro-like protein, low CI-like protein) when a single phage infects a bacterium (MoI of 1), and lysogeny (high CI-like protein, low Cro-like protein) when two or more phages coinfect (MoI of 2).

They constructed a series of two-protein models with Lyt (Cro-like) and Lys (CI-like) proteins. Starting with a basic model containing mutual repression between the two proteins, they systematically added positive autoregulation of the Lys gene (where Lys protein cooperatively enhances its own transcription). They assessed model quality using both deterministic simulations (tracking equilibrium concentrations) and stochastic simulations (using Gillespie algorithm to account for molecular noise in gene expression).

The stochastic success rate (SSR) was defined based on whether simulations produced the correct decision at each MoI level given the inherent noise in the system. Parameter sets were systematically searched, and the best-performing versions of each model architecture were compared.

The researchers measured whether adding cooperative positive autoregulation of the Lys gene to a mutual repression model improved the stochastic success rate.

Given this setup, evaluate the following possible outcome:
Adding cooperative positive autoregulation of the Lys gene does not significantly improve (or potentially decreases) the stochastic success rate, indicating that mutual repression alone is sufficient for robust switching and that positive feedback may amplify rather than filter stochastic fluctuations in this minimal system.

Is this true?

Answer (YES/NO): NO